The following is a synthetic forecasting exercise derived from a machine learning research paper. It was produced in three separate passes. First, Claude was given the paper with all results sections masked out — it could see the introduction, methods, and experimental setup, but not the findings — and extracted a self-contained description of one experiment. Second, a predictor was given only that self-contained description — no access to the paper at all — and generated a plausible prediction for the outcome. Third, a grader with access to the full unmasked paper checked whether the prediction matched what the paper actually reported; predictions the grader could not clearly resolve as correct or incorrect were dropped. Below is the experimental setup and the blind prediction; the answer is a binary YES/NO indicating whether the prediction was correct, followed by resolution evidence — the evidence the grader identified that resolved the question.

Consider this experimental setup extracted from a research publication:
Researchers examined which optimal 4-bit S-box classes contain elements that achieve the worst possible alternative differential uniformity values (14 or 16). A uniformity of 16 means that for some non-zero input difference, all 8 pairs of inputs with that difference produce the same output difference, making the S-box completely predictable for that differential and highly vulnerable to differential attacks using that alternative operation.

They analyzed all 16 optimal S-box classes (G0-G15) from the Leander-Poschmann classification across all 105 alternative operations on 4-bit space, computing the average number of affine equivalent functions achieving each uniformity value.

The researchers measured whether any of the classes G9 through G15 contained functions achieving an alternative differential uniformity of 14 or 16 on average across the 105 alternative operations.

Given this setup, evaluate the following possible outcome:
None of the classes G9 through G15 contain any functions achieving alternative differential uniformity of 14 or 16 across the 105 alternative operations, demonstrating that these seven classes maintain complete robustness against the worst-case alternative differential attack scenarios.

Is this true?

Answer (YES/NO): YES